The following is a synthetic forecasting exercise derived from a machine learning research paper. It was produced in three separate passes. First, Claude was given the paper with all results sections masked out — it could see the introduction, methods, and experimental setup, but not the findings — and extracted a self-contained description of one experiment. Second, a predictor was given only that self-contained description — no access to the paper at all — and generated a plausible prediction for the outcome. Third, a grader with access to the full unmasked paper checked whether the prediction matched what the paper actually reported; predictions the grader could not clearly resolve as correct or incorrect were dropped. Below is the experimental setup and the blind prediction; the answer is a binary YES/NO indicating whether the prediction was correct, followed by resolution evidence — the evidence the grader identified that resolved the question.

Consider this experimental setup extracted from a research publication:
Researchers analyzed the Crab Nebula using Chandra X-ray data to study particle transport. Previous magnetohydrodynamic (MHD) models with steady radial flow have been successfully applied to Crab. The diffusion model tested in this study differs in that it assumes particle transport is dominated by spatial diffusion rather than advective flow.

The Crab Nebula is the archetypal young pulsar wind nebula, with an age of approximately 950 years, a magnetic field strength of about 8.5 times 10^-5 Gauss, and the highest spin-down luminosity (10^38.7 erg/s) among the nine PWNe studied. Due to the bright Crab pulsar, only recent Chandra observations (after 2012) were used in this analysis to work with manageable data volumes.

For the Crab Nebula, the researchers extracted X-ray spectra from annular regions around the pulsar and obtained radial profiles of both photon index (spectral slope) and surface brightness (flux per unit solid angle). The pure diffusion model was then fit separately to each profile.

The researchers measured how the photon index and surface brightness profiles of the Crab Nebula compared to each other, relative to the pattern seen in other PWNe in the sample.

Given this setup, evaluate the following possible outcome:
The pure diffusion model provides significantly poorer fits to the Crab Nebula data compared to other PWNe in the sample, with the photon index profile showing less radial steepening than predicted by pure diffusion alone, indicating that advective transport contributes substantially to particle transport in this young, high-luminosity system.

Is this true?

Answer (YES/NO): NO